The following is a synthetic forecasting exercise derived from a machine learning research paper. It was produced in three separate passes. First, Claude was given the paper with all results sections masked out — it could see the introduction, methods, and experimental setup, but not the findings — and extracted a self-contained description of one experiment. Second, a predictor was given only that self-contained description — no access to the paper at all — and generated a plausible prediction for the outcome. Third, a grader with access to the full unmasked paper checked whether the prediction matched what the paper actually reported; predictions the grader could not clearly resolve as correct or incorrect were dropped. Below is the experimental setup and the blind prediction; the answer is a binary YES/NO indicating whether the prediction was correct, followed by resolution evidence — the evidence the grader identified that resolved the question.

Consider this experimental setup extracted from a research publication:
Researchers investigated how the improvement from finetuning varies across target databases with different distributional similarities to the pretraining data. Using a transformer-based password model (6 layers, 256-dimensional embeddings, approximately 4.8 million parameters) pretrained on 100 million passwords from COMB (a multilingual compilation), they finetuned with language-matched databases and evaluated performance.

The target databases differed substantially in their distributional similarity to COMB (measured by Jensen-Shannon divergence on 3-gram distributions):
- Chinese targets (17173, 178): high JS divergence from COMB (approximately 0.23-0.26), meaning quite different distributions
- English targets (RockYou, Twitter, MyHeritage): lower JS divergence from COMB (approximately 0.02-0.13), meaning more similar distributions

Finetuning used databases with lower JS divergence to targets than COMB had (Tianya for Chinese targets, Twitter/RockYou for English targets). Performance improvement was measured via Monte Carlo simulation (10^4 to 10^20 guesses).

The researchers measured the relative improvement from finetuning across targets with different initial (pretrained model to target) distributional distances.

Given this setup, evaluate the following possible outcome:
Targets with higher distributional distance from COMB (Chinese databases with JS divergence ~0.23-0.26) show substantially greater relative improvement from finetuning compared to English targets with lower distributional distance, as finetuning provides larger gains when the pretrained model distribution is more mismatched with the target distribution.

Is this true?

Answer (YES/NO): YES